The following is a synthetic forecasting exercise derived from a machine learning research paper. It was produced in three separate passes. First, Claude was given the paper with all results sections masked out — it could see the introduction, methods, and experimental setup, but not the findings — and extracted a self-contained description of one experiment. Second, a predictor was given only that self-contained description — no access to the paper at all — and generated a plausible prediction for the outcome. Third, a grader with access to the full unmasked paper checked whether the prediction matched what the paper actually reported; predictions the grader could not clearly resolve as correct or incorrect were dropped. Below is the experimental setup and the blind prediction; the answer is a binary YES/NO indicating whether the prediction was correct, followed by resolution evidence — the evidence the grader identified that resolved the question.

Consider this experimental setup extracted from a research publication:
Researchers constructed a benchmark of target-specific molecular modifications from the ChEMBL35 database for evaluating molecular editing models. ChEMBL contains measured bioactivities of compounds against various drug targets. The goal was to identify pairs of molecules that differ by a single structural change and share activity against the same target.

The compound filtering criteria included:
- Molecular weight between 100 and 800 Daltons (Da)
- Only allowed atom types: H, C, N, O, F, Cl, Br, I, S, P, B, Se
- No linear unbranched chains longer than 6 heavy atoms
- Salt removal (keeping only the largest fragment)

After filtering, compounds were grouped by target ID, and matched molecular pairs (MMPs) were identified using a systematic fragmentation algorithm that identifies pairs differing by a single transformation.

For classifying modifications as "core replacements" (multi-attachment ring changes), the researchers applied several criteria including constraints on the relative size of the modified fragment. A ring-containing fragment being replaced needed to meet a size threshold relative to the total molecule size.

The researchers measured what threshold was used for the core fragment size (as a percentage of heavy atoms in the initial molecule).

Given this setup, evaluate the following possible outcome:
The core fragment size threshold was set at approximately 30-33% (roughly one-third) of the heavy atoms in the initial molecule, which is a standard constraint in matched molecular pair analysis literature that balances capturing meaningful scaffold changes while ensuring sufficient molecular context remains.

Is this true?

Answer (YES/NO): NO